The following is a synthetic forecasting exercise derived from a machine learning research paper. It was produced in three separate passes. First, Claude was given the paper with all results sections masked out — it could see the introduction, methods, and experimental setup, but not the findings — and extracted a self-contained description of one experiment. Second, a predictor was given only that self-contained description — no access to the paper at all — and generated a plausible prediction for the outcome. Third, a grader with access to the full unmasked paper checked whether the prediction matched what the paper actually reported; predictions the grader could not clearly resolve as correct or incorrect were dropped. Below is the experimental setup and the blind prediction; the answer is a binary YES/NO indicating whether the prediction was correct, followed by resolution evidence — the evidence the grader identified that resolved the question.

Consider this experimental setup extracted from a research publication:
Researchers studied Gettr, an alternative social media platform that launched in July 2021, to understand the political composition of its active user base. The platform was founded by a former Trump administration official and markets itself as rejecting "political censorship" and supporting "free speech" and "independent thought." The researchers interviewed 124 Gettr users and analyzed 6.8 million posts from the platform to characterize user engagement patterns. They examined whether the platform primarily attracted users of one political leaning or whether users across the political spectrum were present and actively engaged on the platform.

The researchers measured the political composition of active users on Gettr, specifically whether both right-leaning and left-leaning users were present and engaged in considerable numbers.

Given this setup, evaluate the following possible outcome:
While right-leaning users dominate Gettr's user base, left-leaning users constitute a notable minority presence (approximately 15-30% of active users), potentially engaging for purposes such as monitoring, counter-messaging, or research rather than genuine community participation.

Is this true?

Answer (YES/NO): YES